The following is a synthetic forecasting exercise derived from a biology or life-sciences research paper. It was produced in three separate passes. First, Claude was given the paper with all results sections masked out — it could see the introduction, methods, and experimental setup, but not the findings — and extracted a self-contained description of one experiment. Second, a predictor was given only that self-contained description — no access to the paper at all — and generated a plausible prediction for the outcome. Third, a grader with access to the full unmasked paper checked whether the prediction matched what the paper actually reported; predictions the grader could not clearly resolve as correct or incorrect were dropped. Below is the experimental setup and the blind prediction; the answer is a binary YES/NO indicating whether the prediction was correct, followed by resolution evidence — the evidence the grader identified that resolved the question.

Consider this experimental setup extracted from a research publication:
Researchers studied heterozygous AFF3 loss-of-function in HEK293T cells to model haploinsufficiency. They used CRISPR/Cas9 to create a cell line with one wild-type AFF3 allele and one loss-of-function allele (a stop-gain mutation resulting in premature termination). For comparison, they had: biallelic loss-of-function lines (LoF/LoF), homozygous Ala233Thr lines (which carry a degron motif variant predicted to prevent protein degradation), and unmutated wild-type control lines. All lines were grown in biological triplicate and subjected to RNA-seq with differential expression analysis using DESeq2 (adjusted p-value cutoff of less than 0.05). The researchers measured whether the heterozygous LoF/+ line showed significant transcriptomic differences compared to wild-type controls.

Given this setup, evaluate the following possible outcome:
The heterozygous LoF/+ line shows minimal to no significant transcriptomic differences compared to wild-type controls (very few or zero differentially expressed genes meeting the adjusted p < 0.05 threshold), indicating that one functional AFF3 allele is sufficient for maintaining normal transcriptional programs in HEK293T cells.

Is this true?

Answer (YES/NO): NO